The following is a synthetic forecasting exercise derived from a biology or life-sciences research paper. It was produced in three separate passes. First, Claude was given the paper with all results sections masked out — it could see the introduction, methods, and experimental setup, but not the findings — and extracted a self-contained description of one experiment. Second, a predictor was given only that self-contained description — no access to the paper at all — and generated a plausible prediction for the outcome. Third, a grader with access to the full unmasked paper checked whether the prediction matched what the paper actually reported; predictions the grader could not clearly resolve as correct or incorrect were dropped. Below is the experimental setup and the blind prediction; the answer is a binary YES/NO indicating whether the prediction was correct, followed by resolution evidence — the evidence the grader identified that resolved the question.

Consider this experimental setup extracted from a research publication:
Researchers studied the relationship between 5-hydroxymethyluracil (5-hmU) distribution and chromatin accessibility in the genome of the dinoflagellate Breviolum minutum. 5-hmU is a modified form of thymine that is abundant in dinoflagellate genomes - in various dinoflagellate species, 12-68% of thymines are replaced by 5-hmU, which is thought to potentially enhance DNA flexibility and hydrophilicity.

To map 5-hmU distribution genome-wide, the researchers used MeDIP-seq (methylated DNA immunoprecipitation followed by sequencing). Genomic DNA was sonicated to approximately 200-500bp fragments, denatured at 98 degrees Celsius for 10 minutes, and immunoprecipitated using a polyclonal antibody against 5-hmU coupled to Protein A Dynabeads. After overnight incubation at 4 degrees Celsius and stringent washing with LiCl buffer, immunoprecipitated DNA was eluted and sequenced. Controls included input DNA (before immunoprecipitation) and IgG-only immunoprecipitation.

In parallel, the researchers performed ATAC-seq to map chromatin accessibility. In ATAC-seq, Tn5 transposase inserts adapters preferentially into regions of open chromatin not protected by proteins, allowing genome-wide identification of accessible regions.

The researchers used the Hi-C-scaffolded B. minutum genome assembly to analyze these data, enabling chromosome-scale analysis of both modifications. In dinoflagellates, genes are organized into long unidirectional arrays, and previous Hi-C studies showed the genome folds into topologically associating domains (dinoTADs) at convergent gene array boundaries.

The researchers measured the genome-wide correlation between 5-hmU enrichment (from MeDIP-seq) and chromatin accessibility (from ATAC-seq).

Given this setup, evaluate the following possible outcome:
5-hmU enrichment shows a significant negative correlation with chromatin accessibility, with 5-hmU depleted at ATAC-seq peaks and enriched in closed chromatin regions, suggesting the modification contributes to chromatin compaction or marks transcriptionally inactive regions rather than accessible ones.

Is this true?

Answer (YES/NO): YES